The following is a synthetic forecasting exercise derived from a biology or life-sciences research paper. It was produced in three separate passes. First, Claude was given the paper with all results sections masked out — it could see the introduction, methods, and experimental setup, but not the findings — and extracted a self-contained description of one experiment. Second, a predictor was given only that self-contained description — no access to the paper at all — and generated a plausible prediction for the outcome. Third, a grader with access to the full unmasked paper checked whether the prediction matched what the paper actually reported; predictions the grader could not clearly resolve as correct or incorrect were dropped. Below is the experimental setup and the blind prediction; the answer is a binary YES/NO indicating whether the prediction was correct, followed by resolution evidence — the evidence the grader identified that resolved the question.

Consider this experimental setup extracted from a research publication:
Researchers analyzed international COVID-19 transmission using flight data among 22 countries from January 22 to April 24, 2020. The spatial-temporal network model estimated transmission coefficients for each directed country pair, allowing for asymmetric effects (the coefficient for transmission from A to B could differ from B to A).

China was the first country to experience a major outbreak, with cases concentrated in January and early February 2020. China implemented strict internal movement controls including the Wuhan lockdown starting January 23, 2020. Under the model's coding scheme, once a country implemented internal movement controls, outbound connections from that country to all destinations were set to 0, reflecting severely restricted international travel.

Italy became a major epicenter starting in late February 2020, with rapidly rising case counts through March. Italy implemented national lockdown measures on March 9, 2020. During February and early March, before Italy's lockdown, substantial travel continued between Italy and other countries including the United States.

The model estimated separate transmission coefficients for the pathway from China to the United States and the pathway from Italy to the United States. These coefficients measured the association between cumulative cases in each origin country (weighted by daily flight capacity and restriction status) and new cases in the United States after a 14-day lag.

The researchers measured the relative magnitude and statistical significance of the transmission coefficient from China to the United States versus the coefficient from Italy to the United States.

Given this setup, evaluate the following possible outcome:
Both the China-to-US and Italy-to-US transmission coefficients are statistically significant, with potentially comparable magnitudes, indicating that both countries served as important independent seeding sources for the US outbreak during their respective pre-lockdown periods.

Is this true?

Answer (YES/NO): NO